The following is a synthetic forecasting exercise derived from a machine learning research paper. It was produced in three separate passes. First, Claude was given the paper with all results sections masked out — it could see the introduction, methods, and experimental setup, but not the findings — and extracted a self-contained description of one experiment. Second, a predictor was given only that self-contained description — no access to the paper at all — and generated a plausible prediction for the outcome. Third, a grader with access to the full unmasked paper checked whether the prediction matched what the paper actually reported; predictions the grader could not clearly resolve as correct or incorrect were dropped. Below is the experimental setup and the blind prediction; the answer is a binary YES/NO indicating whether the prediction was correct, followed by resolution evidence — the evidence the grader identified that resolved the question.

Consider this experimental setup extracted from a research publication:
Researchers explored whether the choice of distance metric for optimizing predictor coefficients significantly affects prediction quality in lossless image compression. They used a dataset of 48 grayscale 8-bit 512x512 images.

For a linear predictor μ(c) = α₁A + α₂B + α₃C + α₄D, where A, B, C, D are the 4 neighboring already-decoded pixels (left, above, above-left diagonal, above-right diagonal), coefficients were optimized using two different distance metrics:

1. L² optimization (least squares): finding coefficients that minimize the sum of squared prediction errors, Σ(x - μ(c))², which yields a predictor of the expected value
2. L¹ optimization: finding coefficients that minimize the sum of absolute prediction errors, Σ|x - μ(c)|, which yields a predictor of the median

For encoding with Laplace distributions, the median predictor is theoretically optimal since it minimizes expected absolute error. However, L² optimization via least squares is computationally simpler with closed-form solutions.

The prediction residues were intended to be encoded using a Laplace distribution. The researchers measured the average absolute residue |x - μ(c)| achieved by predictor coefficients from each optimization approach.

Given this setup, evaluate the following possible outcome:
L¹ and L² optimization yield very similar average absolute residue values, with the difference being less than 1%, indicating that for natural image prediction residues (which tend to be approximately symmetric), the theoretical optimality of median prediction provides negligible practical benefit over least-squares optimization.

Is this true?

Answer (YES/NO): YES